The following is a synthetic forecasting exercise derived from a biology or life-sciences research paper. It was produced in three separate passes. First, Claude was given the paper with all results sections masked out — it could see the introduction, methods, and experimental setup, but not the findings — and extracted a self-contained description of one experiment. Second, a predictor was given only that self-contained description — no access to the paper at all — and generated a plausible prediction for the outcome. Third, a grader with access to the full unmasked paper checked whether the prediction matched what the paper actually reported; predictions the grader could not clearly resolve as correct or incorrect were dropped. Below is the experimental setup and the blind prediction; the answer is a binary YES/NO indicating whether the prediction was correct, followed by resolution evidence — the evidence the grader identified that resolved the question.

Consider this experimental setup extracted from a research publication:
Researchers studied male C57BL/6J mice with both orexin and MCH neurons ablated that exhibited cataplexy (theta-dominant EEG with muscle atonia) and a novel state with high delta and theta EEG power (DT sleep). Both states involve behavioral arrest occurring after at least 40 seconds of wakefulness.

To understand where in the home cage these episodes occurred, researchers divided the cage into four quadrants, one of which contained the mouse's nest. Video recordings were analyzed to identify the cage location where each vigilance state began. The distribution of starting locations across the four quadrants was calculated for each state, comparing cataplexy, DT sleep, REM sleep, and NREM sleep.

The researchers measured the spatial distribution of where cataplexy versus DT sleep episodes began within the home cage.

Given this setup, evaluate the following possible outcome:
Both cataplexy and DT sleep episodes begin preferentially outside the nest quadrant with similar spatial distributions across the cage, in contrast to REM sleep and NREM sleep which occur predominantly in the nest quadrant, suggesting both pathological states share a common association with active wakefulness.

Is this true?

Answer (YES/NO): YES